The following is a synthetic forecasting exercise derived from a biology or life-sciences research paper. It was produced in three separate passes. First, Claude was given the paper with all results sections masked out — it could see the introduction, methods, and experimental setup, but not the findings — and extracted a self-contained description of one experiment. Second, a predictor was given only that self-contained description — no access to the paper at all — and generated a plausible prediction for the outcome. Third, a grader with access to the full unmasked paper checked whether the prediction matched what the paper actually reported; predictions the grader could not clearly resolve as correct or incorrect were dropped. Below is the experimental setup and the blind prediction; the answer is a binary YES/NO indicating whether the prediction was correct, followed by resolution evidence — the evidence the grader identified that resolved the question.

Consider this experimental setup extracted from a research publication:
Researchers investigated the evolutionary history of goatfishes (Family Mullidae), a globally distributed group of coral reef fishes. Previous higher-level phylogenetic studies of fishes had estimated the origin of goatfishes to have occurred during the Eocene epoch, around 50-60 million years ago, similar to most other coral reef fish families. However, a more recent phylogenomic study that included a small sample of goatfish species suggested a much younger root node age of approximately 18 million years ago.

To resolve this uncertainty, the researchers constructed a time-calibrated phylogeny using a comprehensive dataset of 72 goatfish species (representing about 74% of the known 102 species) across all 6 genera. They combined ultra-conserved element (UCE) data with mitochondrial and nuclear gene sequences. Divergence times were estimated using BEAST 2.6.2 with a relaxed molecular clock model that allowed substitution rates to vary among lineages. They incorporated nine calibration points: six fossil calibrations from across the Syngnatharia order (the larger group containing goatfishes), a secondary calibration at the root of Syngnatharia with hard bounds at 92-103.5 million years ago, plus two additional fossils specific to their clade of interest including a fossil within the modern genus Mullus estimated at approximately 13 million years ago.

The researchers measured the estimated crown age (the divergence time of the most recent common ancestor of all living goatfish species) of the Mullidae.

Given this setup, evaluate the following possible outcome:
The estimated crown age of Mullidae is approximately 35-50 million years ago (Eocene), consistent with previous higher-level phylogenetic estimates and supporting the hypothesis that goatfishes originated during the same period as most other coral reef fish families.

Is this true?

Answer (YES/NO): NO